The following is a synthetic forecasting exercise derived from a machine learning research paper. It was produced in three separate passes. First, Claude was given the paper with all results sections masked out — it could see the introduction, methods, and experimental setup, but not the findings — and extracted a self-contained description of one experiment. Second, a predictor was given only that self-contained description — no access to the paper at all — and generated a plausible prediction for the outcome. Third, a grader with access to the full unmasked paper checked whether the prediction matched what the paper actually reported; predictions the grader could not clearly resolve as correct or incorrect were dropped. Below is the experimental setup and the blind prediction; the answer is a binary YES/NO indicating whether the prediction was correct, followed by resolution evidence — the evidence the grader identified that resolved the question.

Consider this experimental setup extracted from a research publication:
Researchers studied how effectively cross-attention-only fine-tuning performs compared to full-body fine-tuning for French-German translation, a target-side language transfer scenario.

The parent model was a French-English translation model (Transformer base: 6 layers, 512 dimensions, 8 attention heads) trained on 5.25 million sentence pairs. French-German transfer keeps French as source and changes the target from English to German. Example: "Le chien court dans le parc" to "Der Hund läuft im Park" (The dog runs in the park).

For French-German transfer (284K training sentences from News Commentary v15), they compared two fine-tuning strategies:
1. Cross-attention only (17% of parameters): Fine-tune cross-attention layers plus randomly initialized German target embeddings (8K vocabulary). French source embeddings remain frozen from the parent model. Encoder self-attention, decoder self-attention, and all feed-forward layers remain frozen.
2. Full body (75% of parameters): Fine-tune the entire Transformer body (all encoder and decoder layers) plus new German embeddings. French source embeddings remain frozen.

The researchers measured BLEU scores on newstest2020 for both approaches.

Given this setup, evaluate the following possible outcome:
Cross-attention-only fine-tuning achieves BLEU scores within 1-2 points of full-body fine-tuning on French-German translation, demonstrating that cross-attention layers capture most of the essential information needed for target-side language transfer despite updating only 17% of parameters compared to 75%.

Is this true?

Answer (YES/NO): YES